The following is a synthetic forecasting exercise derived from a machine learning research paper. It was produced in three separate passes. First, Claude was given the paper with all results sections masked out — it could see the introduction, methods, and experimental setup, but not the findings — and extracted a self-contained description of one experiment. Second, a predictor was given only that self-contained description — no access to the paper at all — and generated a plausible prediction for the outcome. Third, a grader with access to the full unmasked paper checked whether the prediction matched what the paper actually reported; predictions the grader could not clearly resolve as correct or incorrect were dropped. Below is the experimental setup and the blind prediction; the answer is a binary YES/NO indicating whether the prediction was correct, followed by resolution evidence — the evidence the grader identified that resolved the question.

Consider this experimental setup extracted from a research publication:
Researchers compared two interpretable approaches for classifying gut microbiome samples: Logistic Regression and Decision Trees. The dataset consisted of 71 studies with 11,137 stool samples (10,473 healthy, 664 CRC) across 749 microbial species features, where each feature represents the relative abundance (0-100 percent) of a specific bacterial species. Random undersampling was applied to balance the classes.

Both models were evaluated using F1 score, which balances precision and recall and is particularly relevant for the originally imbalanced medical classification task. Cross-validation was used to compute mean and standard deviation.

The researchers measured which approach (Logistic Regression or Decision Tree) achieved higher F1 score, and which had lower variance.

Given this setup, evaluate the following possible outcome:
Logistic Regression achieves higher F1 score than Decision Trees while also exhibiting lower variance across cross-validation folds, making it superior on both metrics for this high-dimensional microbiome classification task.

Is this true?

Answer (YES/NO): YES